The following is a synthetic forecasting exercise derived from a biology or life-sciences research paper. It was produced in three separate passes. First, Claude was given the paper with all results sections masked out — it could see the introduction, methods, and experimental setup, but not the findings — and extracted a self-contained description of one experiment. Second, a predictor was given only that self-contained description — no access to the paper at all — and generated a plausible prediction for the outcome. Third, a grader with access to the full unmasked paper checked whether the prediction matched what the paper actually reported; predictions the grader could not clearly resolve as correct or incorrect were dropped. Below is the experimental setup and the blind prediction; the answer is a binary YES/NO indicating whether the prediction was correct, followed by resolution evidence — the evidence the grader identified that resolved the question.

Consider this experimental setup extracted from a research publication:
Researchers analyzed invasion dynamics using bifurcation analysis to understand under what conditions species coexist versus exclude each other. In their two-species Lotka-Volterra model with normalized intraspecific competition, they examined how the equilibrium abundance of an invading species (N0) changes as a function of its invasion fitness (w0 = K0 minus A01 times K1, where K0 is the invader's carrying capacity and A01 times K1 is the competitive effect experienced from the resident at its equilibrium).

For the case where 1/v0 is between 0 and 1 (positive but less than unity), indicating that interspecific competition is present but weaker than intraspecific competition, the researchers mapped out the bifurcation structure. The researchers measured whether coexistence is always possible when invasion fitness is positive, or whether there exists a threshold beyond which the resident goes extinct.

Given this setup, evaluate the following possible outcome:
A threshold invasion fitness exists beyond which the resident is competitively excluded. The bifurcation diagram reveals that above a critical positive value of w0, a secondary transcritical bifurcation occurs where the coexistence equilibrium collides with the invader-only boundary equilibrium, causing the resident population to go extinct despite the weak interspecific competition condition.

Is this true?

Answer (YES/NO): YES